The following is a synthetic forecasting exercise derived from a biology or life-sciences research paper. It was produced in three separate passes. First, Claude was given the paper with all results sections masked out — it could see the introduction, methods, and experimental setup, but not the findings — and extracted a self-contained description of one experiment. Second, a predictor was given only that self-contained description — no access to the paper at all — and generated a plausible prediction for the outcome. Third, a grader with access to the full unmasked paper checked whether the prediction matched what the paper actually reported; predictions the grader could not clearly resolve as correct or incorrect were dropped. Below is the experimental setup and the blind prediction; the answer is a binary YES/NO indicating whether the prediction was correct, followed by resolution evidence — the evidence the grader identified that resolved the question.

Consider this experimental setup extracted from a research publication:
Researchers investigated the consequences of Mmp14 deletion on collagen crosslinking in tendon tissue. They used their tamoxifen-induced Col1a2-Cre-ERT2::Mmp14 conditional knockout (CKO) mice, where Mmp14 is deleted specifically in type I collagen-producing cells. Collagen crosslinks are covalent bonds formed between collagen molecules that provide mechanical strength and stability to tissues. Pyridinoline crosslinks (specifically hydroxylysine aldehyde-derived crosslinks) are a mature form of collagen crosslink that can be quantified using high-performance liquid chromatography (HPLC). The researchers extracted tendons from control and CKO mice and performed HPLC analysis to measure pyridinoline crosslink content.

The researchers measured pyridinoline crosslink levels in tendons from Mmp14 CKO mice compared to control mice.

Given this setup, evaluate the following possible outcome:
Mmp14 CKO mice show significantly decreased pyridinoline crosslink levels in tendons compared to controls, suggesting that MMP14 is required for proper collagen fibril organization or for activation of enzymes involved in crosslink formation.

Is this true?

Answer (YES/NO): NO